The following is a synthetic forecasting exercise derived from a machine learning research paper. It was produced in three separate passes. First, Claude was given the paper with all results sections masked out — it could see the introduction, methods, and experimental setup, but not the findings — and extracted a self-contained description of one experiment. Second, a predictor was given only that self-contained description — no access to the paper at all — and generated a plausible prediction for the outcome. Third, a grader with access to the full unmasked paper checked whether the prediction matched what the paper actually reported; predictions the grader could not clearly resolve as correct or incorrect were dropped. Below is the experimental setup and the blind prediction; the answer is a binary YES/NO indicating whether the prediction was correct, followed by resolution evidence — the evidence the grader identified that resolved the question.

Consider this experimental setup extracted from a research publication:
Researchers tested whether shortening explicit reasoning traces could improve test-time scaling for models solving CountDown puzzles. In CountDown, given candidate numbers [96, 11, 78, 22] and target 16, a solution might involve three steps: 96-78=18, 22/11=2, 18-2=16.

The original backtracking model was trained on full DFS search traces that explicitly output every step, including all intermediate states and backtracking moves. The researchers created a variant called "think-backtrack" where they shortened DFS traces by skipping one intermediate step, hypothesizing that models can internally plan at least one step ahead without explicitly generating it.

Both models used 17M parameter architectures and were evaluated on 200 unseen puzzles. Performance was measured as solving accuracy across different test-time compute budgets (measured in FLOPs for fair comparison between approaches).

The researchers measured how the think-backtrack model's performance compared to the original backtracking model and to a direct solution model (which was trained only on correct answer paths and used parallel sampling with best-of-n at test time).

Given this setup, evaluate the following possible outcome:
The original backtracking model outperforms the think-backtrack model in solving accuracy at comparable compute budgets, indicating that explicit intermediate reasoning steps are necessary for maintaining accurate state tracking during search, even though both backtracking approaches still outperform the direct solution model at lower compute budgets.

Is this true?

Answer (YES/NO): NO